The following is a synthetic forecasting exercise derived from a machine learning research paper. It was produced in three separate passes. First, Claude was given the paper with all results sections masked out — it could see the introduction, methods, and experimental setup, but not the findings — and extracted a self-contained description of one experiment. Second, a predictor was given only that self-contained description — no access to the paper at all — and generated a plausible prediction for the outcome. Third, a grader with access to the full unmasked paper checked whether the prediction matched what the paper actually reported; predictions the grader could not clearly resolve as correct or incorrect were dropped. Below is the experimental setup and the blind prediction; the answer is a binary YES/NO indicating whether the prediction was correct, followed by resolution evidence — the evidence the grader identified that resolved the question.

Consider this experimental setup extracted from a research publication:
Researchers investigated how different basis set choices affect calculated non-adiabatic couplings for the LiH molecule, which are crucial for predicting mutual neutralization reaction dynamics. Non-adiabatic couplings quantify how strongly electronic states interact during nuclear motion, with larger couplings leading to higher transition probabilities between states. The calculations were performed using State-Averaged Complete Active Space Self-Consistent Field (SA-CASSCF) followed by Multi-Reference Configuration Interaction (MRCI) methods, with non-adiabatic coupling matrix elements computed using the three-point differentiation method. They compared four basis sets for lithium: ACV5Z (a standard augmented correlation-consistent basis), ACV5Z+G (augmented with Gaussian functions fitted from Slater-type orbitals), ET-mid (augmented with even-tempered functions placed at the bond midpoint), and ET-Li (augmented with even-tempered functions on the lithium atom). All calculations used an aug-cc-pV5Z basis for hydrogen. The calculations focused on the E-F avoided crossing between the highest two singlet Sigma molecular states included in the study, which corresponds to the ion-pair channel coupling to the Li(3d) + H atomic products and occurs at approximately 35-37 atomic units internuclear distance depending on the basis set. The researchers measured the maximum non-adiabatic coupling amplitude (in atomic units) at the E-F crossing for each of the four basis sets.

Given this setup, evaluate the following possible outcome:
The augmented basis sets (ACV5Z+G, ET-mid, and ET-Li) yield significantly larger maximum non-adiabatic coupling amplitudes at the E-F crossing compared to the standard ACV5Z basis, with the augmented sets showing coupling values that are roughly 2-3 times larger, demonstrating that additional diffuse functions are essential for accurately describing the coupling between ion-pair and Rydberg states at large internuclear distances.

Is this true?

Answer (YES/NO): NO